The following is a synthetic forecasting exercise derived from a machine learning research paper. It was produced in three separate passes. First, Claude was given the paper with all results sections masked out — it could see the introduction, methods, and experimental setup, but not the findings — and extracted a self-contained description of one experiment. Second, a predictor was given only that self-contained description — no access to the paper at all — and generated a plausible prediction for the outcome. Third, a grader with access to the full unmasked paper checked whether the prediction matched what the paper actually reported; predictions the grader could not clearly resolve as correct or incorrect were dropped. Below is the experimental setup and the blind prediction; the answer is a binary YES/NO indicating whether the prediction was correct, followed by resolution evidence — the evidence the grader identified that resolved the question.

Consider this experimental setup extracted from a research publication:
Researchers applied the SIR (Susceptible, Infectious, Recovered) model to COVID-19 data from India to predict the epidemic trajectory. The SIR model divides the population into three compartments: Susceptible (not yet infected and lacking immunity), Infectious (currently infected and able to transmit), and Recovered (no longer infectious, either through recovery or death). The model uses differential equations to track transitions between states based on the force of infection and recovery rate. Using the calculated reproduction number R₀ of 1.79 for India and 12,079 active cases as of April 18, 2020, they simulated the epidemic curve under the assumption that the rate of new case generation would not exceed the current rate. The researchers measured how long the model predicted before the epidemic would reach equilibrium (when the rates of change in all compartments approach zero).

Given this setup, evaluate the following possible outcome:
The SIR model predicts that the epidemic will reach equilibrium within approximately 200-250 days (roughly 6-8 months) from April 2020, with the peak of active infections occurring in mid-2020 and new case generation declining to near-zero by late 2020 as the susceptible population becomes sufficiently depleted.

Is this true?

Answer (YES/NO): NO